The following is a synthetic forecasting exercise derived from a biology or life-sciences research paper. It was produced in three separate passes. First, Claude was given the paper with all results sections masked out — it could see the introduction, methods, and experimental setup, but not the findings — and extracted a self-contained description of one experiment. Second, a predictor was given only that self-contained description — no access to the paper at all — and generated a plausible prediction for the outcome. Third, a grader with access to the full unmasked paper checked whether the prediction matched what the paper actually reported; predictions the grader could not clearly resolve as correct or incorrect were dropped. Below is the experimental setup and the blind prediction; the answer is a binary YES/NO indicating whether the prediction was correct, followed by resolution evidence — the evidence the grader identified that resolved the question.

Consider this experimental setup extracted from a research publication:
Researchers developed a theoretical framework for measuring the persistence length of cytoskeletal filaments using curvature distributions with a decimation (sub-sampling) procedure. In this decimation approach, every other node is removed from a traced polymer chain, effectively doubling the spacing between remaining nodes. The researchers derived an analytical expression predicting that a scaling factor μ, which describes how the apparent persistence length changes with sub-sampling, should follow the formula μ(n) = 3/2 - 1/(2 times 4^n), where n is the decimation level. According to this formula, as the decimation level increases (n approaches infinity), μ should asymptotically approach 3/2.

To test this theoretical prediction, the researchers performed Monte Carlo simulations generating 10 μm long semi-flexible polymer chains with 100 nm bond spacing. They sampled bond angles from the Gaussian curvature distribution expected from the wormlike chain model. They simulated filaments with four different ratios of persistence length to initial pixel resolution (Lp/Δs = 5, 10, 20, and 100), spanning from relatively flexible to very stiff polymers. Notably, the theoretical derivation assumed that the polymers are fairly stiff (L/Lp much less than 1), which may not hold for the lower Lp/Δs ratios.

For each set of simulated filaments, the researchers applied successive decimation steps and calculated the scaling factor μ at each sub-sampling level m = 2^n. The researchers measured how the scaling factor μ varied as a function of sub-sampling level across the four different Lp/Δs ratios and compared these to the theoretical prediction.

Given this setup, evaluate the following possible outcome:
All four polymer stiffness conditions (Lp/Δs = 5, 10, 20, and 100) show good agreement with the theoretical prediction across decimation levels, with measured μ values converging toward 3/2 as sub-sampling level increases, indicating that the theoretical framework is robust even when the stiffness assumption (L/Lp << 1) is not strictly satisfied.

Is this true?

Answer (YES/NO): YES